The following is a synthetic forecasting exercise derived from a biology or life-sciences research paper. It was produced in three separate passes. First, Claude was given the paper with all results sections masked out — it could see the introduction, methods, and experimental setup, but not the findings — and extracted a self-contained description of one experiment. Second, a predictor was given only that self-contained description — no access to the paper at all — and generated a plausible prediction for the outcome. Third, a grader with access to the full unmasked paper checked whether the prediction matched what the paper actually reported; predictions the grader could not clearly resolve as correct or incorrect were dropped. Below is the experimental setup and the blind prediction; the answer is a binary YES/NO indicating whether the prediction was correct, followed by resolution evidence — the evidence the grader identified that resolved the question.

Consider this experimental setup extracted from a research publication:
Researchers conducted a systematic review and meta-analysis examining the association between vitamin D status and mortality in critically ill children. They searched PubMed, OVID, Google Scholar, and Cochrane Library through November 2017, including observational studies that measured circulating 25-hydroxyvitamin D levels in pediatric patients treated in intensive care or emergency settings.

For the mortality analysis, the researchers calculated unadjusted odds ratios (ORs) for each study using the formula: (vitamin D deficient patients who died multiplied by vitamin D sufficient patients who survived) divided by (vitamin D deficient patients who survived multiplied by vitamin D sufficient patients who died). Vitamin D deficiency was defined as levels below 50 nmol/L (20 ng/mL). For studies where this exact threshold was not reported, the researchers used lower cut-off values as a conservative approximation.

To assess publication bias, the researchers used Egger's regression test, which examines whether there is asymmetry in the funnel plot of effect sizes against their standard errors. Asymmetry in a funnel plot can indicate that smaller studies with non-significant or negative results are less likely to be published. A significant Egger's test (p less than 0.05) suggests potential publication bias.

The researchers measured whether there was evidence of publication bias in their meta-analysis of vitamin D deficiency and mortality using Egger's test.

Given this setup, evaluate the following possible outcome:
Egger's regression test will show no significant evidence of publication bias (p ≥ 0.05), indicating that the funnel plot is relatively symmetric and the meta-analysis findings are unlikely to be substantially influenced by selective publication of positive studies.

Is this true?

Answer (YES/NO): YES